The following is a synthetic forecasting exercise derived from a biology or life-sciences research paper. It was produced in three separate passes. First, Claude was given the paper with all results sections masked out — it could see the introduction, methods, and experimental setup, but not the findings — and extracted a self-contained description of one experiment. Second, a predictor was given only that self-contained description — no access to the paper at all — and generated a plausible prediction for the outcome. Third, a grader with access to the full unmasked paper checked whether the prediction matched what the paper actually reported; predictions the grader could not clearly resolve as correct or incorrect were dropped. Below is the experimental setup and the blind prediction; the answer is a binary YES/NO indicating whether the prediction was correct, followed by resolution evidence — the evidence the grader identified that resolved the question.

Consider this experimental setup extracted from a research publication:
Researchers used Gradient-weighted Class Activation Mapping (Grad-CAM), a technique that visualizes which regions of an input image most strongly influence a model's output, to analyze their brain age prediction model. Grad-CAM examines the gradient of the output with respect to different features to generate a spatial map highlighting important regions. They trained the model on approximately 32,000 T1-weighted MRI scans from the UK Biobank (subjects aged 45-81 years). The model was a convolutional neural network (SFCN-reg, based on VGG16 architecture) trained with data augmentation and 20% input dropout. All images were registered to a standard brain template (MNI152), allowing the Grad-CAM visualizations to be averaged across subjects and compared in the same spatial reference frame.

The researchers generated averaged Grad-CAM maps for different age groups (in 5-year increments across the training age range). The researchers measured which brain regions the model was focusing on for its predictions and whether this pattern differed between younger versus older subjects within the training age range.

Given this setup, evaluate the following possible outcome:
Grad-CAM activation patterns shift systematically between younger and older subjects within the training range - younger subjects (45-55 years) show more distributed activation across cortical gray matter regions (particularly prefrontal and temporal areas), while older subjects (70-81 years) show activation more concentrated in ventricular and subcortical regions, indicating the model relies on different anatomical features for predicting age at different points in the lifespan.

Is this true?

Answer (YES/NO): NO